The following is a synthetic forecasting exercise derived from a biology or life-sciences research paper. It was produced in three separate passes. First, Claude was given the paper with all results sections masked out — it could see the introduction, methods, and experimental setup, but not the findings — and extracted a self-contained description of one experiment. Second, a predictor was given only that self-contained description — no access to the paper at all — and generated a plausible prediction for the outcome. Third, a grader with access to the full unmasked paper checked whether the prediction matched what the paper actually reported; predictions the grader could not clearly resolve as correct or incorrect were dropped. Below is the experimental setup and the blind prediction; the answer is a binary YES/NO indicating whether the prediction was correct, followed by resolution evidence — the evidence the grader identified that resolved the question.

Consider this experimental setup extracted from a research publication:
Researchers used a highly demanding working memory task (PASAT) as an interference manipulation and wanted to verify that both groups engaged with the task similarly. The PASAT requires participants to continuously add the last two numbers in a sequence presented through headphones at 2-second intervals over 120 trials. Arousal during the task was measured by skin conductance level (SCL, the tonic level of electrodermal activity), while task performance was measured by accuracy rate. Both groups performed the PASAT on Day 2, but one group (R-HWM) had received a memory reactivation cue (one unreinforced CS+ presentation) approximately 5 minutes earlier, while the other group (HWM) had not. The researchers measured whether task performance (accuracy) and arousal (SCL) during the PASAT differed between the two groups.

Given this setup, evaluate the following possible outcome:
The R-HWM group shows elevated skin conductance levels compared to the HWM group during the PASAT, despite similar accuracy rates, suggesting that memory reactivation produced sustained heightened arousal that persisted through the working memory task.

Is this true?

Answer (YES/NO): NO